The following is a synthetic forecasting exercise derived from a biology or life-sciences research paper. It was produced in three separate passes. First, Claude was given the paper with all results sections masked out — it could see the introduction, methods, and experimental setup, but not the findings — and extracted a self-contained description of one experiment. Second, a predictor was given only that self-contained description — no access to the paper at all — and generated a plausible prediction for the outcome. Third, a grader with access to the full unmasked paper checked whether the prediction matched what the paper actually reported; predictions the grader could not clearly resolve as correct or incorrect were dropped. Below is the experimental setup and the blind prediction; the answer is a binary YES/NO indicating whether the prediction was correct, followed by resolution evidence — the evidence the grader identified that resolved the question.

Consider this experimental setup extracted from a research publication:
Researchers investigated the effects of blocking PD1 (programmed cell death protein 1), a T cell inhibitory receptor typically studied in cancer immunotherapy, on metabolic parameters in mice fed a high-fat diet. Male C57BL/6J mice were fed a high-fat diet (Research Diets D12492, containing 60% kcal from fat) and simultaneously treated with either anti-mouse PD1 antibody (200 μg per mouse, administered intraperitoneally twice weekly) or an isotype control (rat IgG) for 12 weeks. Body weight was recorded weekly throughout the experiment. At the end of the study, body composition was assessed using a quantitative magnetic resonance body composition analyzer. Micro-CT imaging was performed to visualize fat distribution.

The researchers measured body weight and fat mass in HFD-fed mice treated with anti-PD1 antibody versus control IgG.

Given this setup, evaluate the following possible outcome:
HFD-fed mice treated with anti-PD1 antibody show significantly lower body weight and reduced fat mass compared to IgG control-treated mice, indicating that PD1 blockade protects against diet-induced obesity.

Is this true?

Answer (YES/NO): YES